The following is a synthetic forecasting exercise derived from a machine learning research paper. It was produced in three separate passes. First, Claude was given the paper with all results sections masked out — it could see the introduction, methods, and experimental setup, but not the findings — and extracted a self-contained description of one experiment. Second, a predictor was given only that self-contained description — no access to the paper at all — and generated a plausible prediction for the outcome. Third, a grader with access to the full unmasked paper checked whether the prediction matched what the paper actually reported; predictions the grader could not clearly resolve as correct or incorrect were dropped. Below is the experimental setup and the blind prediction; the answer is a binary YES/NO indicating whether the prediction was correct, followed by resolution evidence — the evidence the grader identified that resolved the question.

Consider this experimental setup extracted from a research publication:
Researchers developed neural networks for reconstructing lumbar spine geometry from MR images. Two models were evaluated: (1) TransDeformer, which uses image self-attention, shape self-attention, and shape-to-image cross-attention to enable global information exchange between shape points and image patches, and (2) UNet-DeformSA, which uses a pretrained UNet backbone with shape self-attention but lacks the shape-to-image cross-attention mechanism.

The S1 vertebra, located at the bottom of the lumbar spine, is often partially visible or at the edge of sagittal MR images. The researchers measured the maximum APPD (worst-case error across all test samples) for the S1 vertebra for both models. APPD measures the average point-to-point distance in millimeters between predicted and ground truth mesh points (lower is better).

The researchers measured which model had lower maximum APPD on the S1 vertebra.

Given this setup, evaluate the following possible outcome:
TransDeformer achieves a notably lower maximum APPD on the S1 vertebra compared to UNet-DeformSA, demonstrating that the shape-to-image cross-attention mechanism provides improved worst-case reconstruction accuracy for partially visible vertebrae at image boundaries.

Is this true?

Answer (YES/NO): YES